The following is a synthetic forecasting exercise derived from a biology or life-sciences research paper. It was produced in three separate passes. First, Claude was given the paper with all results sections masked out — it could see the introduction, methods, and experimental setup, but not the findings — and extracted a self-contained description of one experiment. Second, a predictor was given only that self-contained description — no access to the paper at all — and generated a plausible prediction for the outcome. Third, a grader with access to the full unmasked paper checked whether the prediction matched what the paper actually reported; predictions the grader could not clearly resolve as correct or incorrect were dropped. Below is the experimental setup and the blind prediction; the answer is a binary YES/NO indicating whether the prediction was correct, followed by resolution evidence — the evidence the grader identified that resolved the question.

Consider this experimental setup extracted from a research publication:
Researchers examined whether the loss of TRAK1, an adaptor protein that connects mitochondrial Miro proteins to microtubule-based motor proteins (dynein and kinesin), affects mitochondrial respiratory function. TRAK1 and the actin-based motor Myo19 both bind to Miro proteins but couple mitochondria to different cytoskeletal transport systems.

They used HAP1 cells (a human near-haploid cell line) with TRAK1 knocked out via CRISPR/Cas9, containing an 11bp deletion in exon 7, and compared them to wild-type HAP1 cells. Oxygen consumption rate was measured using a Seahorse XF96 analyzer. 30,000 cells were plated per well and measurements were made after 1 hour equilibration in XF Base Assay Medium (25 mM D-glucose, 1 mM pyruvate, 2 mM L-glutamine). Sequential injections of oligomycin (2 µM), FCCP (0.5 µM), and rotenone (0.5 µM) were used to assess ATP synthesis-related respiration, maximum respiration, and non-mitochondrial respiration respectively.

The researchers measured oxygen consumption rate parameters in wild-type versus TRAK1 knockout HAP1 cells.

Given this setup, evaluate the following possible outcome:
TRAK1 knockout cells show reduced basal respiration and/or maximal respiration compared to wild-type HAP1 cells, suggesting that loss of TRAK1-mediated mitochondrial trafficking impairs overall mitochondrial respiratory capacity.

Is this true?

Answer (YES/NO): NO